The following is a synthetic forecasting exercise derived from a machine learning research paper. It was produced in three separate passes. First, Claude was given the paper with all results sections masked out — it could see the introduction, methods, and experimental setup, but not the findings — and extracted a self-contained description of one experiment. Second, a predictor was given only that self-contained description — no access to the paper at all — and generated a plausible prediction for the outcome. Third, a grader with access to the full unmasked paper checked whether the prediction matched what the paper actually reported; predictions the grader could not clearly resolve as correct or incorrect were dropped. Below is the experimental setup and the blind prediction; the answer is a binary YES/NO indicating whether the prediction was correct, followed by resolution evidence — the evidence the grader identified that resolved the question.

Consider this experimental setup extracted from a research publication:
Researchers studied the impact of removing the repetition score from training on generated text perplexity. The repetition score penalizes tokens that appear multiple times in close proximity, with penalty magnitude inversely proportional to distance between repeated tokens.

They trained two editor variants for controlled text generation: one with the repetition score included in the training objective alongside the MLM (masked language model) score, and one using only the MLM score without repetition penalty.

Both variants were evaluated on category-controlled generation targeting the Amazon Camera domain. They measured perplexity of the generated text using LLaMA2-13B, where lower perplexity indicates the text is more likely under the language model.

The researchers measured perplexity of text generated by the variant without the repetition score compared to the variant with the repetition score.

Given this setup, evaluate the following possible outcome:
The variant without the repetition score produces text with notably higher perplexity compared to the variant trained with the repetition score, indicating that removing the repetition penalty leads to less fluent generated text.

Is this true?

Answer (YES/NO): NO